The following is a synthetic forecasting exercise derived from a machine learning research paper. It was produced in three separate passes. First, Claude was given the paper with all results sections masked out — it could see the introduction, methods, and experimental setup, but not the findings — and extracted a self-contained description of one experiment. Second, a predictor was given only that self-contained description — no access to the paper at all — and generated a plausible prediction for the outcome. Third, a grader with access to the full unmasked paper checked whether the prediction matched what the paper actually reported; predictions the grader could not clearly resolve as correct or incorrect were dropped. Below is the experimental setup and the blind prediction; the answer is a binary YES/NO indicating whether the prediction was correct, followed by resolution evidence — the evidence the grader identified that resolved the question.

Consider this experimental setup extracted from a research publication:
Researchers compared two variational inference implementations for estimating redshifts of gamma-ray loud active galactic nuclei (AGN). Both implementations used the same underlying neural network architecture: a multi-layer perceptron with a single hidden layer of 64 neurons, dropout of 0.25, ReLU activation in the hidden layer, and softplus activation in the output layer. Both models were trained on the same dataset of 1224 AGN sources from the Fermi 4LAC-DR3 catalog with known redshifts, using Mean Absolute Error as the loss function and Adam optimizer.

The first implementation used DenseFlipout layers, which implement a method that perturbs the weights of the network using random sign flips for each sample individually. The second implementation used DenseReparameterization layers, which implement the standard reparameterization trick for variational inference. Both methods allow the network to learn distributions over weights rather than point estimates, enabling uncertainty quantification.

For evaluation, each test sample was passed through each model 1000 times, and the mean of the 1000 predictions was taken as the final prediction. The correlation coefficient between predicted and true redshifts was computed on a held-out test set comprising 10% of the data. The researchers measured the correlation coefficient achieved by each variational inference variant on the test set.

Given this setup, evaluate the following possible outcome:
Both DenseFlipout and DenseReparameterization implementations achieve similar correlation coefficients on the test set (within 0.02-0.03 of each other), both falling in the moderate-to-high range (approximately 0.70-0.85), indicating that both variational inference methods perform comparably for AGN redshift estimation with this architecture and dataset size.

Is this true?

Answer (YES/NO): YES